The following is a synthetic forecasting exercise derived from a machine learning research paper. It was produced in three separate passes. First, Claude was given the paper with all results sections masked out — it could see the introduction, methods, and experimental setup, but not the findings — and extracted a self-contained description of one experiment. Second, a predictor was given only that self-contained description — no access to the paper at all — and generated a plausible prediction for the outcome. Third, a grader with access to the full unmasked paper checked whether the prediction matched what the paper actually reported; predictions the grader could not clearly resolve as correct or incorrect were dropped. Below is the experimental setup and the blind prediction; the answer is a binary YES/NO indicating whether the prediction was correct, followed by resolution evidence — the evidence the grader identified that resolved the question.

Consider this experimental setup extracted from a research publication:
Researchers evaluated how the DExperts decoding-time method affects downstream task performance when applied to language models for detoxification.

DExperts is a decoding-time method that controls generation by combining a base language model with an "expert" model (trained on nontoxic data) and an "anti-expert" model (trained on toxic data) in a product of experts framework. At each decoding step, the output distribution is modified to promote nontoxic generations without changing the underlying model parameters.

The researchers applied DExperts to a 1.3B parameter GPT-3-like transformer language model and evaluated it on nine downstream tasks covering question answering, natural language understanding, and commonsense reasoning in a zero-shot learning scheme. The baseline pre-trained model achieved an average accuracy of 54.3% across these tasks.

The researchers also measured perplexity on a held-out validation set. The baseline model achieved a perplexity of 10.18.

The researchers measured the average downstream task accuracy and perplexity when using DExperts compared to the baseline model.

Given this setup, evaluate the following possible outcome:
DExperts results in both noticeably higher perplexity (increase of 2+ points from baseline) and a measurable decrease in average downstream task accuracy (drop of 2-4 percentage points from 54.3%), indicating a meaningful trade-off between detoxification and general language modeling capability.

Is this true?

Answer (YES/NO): NO